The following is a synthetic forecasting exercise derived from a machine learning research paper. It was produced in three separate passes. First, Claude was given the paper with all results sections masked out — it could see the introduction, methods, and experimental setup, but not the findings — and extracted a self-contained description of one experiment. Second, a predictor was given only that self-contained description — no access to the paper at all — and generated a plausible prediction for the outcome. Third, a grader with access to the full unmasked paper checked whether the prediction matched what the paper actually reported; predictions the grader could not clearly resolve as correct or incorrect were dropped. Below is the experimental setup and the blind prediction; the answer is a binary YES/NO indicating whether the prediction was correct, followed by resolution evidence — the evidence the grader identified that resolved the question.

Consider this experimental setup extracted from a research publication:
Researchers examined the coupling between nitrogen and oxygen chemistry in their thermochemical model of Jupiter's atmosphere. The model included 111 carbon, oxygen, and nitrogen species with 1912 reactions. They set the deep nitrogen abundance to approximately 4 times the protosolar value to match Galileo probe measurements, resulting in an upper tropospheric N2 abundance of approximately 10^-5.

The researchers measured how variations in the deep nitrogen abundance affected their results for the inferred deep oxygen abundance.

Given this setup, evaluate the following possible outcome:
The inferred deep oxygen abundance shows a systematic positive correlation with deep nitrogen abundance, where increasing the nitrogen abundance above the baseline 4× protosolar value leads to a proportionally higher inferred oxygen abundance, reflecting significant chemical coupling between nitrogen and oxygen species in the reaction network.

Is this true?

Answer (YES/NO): NO